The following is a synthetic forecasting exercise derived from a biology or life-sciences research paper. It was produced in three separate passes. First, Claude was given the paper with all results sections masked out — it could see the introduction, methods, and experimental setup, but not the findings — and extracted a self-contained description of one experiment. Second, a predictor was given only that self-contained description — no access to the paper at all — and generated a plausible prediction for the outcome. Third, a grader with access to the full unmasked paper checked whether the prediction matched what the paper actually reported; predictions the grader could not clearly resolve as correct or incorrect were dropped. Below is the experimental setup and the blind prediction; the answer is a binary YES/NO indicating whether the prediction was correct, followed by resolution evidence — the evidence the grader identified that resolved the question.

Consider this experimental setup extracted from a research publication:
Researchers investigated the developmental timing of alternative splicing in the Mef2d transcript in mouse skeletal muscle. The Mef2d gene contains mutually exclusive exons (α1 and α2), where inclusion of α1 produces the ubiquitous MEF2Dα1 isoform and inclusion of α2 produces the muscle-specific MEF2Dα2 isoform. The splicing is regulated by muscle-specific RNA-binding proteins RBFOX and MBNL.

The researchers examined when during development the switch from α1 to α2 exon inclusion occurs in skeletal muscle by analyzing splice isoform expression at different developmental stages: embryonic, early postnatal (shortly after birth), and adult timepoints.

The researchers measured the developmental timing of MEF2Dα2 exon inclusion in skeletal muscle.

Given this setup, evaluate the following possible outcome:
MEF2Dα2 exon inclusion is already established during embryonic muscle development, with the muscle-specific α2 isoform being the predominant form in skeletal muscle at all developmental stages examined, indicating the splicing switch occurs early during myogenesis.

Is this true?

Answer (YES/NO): NO